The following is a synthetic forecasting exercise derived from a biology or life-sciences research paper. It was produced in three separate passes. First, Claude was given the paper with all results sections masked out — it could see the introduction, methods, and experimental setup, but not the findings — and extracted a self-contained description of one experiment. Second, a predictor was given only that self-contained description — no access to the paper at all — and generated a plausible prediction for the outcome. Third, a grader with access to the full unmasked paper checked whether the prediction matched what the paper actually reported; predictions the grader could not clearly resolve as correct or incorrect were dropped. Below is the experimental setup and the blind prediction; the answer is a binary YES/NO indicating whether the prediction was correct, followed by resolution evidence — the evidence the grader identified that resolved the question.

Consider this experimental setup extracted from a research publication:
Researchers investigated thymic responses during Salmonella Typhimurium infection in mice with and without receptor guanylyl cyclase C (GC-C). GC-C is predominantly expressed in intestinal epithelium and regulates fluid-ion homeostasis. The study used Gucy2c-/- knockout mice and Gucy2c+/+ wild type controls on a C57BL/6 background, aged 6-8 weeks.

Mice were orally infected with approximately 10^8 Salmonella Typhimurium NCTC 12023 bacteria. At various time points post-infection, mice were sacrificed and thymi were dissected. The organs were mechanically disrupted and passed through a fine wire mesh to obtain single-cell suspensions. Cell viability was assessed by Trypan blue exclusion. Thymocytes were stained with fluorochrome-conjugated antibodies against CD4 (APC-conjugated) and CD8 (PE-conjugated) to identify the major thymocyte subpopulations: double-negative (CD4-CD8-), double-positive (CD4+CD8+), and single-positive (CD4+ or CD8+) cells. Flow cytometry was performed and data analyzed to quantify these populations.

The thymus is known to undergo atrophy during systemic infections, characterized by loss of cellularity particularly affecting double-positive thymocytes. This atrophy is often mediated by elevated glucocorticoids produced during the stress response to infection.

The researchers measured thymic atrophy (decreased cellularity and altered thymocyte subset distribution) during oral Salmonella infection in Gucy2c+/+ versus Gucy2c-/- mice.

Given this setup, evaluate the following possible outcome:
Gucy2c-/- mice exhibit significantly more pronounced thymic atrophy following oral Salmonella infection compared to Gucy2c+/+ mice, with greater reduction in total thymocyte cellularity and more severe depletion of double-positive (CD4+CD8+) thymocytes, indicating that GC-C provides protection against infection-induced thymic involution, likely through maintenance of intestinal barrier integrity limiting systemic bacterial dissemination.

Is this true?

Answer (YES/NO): YES